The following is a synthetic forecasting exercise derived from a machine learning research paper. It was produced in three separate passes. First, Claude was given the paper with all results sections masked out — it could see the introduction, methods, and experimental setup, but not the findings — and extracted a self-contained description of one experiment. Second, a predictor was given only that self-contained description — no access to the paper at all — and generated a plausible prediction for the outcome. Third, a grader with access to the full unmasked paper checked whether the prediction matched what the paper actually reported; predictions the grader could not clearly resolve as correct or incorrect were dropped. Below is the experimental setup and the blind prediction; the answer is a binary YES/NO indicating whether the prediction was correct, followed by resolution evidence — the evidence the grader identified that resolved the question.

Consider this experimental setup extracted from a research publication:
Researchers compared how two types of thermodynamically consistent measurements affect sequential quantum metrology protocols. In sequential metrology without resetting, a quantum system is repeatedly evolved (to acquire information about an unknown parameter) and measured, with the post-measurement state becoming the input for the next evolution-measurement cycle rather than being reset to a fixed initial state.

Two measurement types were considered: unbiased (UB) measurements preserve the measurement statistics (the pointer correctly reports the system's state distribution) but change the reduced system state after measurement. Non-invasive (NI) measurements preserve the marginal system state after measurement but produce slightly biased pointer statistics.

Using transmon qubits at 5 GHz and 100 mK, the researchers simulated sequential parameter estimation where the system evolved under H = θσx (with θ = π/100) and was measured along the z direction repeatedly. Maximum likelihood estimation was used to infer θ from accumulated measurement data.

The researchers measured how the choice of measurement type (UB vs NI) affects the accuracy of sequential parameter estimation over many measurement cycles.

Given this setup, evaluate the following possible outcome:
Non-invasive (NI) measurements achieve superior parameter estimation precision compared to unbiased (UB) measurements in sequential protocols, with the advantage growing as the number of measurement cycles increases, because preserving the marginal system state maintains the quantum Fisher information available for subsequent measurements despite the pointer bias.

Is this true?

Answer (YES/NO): YES